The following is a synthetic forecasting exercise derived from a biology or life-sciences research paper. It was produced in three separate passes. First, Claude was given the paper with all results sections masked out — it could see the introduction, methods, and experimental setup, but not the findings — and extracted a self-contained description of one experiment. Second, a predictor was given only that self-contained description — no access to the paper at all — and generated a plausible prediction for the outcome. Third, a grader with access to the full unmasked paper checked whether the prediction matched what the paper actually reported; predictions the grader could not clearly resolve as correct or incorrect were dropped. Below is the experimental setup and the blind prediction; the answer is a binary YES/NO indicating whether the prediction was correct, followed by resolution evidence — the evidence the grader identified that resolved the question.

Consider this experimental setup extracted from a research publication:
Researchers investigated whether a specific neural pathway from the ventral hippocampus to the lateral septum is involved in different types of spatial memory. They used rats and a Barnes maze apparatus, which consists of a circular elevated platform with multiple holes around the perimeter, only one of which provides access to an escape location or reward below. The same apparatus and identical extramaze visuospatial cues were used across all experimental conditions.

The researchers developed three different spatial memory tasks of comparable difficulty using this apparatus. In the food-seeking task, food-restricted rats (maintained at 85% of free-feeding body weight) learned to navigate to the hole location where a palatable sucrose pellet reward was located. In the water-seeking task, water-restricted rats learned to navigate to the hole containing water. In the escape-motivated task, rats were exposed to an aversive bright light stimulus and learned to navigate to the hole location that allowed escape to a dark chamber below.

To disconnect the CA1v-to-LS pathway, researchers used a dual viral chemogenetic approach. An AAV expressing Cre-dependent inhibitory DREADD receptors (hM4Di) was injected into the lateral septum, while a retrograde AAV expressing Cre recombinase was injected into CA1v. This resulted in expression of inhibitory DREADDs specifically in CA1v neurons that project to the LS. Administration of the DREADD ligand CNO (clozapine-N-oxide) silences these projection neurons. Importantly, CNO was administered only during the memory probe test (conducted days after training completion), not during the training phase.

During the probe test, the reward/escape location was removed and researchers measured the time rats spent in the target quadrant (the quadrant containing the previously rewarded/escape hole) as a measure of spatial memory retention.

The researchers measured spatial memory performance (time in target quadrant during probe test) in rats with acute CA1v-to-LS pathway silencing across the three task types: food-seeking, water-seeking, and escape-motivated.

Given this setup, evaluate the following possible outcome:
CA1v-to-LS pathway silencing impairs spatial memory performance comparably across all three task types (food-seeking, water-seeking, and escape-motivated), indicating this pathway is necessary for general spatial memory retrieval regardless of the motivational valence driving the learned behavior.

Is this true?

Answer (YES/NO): NO